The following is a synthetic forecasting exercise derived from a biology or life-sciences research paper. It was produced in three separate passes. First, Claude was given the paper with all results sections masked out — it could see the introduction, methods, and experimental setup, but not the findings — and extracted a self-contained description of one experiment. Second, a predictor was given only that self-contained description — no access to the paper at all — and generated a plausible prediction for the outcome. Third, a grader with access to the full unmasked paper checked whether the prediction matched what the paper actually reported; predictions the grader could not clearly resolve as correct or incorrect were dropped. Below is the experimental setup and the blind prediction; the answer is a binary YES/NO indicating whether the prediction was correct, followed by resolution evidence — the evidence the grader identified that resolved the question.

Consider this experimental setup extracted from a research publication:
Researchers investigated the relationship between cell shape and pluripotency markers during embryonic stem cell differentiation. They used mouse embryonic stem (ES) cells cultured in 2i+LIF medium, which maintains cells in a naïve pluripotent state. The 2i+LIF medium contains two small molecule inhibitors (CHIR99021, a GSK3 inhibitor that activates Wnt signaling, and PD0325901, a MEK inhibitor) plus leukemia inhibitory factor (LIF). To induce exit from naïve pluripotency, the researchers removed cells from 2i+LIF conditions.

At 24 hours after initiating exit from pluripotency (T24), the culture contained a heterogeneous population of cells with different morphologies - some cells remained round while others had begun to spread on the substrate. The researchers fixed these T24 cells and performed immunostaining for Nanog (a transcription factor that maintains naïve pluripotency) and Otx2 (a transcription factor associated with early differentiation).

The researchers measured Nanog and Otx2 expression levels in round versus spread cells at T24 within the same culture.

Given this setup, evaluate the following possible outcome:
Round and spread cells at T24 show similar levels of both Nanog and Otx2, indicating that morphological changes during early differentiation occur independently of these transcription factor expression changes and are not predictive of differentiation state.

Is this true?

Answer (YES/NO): NO